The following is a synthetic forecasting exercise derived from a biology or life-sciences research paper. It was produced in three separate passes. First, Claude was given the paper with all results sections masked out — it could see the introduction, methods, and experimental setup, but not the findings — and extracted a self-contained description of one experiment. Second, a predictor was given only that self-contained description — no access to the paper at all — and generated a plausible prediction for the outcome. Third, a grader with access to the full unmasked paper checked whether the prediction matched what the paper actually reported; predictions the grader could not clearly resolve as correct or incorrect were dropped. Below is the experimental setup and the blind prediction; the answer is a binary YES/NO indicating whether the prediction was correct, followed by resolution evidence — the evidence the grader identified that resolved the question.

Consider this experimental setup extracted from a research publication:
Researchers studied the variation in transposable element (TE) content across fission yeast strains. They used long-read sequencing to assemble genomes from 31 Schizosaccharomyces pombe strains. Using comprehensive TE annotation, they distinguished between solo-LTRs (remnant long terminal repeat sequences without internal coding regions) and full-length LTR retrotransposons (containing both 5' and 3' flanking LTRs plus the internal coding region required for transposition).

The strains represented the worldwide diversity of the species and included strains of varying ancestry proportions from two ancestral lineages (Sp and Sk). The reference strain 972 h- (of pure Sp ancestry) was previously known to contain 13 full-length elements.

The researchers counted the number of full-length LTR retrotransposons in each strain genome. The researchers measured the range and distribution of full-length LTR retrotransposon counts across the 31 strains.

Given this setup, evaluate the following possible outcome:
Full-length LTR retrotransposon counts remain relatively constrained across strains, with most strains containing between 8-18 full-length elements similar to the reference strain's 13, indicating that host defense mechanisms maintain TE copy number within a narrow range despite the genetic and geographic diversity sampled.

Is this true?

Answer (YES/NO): NO